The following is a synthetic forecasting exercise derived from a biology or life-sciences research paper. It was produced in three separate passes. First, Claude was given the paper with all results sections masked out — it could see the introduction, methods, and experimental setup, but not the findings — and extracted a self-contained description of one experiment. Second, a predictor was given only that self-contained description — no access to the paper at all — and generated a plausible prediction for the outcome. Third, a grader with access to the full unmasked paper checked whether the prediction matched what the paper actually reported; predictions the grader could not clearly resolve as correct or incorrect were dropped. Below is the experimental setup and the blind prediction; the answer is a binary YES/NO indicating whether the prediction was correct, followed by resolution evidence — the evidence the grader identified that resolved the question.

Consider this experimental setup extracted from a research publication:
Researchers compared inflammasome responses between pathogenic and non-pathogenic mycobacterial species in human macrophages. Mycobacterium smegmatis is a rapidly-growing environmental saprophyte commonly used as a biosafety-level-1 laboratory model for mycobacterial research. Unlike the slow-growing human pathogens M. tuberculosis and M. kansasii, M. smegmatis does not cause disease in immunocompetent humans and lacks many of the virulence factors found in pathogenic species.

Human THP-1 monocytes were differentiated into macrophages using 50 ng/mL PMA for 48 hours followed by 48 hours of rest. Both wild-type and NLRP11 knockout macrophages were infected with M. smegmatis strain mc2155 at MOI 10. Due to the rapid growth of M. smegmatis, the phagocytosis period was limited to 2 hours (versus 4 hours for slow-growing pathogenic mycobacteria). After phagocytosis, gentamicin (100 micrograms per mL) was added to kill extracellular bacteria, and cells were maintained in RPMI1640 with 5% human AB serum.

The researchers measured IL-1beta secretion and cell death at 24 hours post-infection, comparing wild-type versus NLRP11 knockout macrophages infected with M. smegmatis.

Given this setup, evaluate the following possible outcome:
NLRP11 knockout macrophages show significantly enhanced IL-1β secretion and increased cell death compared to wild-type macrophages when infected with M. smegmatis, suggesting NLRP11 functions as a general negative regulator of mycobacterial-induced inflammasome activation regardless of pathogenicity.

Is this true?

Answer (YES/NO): NO